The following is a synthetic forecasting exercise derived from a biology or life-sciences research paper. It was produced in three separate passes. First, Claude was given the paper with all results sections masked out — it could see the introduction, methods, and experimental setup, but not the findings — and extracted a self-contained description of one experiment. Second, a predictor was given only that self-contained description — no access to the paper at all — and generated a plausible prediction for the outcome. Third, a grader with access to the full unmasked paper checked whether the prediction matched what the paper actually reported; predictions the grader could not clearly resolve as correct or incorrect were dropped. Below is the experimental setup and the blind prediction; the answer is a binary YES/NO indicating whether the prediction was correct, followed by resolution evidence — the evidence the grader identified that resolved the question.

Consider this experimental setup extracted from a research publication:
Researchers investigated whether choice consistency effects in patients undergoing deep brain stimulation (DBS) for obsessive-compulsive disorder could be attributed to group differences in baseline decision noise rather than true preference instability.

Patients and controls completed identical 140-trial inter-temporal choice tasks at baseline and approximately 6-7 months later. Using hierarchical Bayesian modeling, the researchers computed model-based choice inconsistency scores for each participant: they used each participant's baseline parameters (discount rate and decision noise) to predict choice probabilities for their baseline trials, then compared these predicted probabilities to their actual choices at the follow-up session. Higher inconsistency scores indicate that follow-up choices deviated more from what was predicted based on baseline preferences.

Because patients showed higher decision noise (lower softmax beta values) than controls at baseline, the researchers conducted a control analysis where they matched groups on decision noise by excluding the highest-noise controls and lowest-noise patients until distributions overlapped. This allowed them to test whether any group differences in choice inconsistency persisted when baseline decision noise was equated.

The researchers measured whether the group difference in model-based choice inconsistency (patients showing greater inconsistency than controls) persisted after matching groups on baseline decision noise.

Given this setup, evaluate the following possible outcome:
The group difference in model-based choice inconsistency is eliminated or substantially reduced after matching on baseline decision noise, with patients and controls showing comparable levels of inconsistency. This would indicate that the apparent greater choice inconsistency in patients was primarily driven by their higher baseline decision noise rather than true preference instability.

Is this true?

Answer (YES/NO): NO